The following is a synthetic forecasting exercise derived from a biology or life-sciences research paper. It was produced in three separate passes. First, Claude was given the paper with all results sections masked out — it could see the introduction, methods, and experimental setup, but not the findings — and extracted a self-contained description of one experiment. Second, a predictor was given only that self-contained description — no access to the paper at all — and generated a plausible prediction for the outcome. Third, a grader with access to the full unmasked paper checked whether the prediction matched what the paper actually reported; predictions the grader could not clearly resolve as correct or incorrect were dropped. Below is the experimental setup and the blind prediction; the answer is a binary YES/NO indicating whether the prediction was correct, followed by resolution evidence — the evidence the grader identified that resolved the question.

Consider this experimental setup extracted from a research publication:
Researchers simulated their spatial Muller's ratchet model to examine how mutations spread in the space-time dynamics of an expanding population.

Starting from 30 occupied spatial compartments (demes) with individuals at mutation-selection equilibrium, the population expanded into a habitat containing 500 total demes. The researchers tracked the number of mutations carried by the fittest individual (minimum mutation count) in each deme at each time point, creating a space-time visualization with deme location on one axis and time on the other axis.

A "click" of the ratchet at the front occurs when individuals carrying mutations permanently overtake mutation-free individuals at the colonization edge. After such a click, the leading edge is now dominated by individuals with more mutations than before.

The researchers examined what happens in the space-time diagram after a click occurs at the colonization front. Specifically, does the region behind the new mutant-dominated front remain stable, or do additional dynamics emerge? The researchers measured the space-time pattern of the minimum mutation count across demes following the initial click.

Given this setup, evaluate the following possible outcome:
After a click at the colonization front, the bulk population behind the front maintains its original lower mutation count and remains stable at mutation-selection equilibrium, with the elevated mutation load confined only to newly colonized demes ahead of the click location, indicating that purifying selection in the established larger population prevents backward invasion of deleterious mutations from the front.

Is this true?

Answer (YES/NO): YES